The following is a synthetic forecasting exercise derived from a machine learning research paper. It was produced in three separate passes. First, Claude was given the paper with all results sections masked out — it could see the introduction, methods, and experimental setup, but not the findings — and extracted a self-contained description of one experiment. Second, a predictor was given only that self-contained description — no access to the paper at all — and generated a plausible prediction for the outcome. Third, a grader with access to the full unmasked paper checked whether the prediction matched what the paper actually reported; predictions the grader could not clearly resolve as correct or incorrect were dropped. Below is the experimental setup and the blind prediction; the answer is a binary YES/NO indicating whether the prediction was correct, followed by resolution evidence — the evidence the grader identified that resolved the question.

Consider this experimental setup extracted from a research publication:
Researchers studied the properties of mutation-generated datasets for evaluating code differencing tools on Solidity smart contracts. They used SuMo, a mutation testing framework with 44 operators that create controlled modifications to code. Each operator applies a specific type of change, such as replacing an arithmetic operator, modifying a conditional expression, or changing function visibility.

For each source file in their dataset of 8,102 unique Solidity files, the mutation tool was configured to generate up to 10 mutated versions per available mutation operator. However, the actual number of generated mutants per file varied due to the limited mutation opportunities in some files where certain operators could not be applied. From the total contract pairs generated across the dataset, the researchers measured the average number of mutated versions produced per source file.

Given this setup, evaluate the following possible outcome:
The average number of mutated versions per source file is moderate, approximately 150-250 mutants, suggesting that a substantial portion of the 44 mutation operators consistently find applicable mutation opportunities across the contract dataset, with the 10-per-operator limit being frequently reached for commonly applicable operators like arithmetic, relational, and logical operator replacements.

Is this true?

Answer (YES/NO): NO